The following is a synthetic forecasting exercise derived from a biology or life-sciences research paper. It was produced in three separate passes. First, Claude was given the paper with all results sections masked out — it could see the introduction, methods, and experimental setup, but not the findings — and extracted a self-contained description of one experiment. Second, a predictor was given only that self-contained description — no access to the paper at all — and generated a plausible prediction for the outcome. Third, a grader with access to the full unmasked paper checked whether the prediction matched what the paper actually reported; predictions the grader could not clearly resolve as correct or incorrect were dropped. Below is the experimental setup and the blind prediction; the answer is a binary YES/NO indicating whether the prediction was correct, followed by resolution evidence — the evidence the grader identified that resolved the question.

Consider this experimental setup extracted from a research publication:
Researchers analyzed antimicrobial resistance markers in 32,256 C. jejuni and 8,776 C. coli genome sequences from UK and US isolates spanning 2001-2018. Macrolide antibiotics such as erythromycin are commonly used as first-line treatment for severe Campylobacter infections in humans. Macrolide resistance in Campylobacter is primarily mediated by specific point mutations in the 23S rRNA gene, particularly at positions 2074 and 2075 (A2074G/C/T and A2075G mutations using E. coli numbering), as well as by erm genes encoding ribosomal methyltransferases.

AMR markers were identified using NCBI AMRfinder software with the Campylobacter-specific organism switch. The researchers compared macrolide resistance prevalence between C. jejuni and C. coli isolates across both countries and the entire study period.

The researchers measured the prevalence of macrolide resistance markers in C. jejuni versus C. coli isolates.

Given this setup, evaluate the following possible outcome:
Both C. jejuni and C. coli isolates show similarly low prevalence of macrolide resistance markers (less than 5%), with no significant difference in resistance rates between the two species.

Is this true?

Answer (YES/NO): NO